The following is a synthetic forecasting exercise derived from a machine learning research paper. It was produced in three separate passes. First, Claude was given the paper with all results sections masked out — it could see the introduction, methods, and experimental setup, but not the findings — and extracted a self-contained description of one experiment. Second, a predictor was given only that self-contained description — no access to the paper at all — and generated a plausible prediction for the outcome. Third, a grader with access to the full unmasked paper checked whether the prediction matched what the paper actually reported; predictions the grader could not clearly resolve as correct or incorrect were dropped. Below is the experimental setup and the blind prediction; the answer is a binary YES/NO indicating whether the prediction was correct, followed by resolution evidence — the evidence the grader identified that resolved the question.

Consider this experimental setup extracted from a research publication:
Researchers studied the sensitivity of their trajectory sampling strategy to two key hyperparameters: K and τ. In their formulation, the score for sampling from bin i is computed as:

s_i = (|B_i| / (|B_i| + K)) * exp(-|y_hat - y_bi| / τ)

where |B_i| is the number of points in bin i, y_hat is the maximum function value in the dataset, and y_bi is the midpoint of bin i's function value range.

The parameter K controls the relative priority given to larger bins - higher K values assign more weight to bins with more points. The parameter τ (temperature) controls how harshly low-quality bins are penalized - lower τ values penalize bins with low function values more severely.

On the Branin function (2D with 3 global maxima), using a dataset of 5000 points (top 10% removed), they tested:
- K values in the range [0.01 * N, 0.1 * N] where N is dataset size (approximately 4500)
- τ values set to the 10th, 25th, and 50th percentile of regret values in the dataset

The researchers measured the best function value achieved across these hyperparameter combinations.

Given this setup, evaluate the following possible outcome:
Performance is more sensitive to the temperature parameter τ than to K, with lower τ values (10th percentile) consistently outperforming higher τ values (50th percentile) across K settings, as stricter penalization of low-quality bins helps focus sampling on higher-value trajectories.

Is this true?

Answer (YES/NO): NO